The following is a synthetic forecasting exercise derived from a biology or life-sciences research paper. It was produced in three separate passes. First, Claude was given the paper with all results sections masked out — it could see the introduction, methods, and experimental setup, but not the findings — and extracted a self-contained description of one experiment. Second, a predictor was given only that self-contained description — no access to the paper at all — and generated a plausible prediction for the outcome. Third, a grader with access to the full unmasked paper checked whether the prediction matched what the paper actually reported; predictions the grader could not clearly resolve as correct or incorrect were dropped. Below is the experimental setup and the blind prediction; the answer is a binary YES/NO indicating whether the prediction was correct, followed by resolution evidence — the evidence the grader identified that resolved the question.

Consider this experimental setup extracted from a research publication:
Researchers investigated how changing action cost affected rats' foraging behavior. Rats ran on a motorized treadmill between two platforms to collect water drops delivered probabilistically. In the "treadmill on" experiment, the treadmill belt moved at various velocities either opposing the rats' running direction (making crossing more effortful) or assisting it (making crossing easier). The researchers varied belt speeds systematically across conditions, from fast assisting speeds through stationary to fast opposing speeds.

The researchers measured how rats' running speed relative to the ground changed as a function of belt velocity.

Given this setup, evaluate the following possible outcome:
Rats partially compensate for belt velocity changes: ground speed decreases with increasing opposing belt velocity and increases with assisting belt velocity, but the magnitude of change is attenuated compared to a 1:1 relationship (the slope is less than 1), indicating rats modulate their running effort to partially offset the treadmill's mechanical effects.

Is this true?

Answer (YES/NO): YES